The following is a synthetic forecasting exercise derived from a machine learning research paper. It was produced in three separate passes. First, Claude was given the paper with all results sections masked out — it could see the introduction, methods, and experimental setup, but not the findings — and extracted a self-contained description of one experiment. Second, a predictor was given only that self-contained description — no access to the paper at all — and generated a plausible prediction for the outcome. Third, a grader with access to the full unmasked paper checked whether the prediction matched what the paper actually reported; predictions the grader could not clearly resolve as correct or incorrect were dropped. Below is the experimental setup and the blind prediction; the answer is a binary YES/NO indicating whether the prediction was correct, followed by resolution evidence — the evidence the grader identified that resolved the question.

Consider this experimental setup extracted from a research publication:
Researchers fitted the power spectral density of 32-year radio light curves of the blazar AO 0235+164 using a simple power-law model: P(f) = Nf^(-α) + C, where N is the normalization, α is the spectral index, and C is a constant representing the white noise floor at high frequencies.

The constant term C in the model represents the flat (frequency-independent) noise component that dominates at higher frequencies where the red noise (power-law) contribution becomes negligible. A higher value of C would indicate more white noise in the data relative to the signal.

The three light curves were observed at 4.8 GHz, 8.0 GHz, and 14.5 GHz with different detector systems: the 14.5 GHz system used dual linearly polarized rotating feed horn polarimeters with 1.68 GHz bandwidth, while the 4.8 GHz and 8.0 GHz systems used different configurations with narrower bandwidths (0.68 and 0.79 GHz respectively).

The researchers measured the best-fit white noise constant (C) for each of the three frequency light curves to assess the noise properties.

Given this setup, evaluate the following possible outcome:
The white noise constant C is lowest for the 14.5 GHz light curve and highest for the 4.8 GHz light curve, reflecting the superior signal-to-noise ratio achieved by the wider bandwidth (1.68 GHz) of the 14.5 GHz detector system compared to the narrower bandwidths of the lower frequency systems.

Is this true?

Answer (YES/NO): YES